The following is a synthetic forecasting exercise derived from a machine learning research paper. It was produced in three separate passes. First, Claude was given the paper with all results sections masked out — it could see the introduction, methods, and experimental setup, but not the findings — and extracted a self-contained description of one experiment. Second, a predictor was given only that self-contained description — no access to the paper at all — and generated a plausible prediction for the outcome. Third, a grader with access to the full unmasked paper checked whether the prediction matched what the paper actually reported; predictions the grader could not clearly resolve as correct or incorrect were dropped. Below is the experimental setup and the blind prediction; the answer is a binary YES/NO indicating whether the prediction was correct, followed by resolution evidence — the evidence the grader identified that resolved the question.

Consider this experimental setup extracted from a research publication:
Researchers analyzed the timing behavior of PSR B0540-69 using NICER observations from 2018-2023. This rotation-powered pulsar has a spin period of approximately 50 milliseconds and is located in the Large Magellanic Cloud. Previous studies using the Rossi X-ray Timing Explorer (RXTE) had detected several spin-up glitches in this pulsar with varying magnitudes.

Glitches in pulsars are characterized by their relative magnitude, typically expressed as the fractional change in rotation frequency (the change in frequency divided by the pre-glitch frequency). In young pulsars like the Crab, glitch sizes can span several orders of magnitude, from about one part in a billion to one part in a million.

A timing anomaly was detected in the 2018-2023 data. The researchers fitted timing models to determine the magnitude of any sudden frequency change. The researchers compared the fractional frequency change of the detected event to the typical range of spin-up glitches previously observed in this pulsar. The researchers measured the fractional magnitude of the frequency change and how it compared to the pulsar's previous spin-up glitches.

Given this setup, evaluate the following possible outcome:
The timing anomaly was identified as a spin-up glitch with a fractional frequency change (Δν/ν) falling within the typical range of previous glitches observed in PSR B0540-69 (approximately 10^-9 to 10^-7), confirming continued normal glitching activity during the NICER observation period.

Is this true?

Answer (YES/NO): NO